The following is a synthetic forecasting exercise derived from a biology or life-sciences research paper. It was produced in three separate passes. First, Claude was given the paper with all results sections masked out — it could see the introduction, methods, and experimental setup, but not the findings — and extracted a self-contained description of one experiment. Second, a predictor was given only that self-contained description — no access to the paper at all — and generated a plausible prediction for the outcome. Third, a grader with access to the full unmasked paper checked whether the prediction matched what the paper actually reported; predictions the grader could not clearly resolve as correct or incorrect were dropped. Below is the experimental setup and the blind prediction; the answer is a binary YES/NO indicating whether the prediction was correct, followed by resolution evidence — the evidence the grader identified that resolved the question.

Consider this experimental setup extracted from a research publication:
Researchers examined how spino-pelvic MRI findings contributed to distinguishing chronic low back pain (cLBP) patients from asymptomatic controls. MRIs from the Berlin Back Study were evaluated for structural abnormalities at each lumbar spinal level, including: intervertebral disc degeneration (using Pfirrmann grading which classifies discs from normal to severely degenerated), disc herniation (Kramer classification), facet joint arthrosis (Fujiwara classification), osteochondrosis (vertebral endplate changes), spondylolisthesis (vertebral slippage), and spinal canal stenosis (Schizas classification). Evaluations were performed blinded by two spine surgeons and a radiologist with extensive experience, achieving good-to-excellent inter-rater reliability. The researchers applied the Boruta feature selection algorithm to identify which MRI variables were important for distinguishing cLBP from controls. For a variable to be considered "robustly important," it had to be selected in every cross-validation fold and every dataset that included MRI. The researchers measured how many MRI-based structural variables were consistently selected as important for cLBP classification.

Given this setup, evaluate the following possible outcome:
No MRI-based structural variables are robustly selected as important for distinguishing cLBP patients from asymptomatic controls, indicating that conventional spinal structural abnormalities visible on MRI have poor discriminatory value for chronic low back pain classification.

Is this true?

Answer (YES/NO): NO